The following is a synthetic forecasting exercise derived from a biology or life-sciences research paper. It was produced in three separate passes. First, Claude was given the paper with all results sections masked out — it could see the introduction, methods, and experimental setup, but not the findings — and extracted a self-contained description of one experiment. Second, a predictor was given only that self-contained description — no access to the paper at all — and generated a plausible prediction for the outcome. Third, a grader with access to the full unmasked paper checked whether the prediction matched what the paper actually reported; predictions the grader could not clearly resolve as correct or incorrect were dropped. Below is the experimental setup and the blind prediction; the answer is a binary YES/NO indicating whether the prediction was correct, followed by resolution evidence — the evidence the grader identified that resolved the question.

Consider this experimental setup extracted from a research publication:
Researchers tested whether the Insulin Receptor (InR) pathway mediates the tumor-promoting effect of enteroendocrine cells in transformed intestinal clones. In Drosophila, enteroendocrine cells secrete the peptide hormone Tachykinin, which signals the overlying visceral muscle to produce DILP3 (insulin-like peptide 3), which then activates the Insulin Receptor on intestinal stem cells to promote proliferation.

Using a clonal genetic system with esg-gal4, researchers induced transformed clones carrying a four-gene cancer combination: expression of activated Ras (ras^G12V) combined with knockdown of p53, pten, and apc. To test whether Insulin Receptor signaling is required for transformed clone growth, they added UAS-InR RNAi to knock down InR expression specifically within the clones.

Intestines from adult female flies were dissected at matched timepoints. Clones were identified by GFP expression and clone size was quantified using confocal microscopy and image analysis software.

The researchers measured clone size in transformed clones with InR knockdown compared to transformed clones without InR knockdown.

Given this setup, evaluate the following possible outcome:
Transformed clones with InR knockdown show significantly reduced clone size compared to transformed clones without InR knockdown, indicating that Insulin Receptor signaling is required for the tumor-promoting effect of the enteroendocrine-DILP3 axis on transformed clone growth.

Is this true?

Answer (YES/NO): NO